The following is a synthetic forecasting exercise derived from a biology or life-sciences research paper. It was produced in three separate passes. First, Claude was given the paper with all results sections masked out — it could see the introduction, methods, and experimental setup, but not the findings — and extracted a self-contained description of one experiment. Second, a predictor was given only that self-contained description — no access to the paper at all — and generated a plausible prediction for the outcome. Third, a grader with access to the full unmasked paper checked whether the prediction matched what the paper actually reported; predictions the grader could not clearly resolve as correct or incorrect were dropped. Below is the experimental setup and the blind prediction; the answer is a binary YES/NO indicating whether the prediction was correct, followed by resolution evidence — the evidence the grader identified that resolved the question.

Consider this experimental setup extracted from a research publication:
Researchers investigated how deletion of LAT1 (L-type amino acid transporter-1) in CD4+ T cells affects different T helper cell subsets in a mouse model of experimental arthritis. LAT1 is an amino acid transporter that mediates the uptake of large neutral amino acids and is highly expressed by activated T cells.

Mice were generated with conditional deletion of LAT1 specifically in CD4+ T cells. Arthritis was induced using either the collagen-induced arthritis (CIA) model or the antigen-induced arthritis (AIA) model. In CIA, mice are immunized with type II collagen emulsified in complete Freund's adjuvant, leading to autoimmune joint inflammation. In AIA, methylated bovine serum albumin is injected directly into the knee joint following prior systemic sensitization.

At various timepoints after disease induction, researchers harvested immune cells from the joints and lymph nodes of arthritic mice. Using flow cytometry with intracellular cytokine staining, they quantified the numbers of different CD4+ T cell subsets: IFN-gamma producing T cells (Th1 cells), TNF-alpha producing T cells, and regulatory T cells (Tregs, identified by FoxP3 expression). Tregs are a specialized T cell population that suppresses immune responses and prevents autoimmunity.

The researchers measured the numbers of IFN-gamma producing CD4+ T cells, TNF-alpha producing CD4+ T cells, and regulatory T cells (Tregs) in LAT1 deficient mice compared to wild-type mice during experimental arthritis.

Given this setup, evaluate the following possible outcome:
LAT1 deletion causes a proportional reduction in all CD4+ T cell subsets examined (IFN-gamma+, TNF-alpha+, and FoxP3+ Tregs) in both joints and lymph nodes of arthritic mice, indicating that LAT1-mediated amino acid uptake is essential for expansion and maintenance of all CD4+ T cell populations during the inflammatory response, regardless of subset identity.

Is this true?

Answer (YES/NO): NO